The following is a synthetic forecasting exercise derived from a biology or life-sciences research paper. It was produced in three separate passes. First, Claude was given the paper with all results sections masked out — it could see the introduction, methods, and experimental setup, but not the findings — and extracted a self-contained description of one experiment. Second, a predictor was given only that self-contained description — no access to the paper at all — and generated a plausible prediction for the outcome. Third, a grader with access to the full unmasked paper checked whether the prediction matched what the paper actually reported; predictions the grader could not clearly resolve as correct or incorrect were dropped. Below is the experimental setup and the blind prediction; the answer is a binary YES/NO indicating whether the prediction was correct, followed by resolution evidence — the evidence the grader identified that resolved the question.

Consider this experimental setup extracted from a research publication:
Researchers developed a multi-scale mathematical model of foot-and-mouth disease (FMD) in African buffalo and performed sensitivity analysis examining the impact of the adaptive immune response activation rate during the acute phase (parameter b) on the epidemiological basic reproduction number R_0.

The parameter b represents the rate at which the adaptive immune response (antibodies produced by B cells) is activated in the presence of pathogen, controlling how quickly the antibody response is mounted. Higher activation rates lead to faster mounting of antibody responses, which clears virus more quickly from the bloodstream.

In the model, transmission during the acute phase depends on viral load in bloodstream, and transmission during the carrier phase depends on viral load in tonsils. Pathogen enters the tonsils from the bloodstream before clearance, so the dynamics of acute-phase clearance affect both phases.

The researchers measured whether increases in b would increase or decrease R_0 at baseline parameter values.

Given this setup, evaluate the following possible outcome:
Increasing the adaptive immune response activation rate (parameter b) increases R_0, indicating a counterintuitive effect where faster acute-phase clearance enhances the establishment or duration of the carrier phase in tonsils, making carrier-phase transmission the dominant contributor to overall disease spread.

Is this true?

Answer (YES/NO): NO